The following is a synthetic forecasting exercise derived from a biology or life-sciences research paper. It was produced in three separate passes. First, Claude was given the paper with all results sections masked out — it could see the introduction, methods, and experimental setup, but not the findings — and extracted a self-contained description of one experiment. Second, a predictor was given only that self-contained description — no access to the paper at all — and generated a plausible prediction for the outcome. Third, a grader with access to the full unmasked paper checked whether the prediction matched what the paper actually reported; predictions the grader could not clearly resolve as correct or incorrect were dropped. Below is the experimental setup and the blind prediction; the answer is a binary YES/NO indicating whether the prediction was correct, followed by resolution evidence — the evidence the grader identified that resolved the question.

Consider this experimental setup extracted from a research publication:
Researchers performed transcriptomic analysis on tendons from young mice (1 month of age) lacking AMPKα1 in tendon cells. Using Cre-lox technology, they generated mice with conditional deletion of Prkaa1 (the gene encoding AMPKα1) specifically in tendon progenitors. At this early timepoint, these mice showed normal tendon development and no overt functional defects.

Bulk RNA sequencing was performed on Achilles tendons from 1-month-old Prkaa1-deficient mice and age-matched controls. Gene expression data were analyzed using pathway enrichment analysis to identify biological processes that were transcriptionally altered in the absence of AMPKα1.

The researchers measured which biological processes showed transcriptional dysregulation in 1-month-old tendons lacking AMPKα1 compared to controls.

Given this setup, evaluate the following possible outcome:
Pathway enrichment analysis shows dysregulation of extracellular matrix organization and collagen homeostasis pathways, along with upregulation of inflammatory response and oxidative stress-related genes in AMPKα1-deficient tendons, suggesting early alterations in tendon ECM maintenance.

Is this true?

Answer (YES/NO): NO